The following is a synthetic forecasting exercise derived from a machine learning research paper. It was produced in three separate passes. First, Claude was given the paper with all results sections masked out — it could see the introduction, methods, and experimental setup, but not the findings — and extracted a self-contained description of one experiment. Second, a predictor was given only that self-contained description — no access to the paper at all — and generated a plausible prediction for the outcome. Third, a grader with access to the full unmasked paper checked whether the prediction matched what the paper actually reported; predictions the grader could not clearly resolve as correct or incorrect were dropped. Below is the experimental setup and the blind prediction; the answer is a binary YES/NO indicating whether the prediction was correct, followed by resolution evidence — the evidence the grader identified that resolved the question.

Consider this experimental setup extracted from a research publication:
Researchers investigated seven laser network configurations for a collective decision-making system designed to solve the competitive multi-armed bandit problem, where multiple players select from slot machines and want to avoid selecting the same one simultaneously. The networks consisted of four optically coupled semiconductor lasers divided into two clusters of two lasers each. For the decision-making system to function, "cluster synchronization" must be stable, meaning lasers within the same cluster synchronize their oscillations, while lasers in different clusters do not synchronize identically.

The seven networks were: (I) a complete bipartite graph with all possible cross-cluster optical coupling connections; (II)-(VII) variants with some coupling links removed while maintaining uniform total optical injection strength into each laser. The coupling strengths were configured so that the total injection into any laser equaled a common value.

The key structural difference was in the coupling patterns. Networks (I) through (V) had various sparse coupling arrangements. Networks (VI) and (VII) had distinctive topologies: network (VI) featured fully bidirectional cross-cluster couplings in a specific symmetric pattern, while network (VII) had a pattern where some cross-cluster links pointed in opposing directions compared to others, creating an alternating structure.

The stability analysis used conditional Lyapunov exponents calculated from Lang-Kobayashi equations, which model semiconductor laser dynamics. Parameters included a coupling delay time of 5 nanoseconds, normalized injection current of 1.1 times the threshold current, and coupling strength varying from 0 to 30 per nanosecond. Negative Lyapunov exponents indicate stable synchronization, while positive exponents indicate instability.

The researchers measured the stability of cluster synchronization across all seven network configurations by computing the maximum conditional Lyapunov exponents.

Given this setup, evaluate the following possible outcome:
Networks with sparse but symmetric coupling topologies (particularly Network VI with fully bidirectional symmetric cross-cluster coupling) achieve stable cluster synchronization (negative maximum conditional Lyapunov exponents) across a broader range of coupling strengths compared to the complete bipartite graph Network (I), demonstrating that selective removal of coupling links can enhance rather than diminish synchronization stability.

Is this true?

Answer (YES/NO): NO